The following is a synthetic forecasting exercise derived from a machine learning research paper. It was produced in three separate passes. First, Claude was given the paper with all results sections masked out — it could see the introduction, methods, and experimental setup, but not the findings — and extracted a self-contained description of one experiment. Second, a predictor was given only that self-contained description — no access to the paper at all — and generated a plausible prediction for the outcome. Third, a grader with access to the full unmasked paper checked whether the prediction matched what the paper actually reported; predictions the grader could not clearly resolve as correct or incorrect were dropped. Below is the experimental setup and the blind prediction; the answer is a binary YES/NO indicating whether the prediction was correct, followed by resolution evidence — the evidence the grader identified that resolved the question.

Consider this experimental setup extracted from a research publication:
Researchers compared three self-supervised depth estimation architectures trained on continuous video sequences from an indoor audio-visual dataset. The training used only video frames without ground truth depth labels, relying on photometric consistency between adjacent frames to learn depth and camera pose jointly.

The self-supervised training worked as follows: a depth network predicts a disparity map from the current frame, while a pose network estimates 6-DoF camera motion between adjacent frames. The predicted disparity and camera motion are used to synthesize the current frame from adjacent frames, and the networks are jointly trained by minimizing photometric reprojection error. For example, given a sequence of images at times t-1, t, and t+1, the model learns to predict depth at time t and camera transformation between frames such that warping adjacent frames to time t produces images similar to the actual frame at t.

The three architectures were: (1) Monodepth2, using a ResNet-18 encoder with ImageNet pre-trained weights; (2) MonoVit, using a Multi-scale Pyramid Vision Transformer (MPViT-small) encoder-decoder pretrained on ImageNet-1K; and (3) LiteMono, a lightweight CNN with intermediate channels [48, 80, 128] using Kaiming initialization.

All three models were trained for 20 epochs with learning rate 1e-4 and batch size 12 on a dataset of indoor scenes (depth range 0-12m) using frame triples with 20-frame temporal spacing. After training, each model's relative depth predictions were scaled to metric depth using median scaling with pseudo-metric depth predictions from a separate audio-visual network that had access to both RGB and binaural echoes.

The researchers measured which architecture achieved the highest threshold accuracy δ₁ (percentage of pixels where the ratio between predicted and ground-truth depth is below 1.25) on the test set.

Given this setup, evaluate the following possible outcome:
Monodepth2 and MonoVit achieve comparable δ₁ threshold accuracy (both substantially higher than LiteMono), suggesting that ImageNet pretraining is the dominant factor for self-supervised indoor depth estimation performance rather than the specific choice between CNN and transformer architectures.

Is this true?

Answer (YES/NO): NO